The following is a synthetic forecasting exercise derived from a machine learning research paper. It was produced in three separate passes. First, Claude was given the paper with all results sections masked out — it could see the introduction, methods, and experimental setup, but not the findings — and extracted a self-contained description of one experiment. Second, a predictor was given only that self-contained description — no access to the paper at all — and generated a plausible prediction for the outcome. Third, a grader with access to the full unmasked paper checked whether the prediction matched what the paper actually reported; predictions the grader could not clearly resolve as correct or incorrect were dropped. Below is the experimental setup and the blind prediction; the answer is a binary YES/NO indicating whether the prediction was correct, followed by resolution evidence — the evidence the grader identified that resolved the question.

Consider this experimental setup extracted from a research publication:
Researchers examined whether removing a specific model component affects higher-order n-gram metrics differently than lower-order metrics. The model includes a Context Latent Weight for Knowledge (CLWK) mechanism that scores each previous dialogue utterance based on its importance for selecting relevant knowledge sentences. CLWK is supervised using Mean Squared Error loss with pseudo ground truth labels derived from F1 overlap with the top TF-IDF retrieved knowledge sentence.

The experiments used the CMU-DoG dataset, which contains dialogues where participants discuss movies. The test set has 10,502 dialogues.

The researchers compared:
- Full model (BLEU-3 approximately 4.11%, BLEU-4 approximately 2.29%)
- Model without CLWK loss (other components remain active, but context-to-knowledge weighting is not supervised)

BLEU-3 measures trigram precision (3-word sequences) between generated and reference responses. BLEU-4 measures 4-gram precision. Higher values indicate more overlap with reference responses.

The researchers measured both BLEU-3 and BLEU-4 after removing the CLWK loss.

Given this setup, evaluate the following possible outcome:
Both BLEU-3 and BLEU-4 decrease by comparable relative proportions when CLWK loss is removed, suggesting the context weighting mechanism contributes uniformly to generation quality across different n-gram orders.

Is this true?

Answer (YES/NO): NO